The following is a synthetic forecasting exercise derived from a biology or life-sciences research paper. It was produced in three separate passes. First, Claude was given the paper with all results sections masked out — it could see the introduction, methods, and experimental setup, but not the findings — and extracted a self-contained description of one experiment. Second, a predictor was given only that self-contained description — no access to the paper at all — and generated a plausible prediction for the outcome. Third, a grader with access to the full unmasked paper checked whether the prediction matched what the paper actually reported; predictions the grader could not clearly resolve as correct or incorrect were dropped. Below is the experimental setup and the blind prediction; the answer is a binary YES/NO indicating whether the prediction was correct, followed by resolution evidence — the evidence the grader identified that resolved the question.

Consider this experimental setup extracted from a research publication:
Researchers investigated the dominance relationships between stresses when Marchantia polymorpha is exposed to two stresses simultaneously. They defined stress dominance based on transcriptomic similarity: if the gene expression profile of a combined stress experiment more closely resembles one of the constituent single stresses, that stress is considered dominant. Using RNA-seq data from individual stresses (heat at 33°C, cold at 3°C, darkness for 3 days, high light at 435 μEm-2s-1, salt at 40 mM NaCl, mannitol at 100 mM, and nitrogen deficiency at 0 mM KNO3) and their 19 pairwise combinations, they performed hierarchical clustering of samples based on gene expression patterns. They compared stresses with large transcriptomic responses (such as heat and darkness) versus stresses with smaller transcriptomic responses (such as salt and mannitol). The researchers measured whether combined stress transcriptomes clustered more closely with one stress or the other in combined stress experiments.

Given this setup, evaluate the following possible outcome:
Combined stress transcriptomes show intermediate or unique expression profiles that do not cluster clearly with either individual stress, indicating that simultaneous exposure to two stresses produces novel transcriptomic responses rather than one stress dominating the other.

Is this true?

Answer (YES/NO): NO